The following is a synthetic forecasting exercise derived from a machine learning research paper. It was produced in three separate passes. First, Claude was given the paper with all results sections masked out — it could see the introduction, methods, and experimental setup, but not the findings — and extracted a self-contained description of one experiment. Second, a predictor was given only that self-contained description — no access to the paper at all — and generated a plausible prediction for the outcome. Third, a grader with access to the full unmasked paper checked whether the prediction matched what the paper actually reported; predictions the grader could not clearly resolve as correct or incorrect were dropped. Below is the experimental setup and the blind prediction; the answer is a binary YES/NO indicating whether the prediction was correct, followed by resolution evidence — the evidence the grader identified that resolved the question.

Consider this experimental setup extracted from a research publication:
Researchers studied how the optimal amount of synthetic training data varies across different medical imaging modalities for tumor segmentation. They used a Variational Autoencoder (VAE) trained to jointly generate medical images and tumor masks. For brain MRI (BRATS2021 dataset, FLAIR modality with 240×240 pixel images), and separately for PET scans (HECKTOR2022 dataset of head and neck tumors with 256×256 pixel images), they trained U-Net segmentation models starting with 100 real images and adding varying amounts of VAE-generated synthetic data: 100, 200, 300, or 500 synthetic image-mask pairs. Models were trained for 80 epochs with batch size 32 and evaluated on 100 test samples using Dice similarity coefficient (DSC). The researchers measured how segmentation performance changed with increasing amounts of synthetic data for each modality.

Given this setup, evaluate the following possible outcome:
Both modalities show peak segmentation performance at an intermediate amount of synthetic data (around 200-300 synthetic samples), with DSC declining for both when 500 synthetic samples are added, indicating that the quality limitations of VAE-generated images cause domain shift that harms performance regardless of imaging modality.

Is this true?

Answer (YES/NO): NO